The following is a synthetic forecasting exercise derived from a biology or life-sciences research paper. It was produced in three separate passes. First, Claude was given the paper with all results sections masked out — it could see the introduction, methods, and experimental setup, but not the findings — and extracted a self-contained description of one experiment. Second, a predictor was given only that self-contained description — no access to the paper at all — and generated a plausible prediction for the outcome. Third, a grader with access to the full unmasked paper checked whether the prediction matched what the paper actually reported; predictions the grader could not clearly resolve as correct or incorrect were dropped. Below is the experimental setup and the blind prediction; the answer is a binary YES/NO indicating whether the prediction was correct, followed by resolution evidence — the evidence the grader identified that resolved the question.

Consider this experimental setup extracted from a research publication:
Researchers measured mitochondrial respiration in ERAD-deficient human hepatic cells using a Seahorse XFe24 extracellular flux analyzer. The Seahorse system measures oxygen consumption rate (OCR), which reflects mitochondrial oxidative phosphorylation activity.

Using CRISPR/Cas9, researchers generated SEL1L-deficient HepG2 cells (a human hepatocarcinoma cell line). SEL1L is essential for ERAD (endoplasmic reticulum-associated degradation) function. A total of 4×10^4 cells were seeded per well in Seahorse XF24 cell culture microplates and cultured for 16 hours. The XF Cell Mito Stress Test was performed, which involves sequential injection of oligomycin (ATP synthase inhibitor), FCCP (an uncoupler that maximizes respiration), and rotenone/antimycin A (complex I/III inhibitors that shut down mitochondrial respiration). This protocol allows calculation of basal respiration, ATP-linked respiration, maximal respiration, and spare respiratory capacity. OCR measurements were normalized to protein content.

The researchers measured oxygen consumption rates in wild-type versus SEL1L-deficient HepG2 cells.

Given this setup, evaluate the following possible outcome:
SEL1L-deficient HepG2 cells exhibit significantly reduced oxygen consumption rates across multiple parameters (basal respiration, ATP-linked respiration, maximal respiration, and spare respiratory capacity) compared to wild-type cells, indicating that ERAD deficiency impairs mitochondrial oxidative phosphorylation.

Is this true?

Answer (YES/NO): NO